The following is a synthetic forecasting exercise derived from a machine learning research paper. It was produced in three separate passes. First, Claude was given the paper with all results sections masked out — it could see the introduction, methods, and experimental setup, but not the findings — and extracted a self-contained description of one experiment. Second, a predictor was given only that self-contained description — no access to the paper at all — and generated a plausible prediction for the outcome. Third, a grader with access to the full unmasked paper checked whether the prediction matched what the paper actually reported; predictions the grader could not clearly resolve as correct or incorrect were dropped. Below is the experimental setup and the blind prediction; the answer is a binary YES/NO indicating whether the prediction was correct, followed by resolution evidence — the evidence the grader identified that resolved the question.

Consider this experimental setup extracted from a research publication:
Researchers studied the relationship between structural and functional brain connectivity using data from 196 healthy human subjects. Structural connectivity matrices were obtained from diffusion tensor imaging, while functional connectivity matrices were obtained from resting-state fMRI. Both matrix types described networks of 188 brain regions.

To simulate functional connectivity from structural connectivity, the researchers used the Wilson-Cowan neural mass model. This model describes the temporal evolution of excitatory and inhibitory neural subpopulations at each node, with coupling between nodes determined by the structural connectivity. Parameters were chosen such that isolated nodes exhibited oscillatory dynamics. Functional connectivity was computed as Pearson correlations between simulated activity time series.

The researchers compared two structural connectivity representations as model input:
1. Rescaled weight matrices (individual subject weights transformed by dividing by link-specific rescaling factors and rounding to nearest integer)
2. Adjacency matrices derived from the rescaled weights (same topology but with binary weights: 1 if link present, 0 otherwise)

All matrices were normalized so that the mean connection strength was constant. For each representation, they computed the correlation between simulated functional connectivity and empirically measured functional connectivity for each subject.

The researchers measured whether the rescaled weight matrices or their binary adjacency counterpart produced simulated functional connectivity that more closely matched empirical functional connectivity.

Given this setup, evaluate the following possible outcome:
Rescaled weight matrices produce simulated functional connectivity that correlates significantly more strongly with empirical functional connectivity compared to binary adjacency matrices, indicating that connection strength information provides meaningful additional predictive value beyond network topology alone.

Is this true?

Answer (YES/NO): YES